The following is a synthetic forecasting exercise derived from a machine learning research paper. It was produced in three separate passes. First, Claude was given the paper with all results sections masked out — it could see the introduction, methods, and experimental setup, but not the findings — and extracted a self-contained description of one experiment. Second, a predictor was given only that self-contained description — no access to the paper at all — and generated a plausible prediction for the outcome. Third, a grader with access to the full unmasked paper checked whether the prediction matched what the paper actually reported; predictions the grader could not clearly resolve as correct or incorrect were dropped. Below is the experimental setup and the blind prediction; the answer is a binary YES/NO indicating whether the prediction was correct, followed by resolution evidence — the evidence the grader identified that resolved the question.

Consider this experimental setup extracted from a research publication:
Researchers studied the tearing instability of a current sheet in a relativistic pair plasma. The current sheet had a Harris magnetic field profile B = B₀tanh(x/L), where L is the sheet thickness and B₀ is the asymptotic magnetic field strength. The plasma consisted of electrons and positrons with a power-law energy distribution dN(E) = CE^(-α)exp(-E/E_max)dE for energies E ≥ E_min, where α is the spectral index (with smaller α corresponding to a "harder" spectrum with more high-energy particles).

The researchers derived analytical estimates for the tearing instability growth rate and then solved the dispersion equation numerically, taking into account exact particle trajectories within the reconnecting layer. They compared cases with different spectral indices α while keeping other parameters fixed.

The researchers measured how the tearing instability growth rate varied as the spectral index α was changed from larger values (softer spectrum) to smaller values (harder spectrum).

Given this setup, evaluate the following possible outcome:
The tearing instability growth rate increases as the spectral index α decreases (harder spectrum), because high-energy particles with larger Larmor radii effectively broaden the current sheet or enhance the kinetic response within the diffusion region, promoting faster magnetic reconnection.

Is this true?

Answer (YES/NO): NO